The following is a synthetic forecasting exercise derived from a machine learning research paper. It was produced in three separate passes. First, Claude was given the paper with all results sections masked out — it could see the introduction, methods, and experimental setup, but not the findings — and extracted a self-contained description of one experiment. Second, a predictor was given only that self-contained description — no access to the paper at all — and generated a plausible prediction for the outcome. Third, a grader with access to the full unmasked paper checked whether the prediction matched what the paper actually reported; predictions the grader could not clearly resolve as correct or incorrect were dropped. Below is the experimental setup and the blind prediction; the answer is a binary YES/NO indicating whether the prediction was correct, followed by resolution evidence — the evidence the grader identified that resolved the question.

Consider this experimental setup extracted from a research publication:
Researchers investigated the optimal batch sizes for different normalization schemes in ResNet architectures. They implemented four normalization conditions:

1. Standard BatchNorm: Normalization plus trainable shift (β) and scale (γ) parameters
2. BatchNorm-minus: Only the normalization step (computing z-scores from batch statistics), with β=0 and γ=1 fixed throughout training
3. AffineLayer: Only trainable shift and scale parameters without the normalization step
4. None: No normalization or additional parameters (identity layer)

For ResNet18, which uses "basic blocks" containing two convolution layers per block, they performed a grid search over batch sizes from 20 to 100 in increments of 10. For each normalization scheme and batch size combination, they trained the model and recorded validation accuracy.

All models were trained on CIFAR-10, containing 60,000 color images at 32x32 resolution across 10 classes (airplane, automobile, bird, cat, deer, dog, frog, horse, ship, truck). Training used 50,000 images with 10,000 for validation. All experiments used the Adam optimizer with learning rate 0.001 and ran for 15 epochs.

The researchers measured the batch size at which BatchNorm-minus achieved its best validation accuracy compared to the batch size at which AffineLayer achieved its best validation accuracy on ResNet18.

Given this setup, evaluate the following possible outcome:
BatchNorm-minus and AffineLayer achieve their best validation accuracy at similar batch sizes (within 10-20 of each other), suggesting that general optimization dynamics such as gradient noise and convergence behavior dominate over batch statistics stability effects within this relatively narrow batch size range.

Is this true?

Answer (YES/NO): NO